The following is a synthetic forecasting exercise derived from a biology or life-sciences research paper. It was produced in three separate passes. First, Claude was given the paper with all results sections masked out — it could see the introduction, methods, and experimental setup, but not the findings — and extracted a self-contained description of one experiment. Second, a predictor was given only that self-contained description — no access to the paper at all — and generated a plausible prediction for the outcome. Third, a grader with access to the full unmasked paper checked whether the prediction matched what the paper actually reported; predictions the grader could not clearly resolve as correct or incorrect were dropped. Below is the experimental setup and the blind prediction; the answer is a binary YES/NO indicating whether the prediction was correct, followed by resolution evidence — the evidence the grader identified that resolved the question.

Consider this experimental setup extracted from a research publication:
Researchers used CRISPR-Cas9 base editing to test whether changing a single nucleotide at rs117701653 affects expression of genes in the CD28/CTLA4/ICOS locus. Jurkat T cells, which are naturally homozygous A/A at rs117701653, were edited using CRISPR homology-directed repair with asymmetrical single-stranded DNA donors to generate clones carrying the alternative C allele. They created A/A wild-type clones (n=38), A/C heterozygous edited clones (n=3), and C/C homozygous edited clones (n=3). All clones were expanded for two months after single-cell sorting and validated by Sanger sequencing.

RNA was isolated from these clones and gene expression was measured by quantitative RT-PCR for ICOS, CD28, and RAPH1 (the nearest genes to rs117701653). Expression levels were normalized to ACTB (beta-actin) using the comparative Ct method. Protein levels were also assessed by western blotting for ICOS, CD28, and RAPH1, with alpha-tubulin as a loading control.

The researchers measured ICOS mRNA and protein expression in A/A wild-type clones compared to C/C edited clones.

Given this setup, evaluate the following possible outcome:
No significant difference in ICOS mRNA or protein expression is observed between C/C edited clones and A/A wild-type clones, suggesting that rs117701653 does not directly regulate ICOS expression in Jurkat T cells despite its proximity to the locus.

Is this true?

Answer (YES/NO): NO